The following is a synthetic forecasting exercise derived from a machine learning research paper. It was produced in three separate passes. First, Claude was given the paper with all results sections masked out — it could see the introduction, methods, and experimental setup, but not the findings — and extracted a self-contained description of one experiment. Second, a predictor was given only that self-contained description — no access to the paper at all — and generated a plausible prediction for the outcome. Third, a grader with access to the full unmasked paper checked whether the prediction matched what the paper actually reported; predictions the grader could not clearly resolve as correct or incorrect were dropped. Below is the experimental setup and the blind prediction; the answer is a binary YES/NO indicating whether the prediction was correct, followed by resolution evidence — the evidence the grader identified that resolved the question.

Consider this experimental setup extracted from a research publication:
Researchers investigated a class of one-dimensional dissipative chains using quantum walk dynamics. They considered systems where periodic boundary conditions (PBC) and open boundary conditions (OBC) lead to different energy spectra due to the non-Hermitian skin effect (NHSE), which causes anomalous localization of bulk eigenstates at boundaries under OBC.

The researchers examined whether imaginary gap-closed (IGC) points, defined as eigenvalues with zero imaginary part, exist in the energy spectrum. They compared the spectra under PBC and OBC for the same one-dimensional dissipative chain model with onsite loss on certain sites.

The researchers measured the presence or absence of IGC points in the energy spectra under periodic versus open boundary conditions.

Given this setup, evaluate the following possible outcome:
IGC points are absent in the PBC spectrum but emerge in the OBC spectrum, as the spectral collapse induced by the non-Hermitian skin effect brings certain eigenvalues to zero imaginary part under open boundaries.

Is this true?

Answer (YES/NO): NO